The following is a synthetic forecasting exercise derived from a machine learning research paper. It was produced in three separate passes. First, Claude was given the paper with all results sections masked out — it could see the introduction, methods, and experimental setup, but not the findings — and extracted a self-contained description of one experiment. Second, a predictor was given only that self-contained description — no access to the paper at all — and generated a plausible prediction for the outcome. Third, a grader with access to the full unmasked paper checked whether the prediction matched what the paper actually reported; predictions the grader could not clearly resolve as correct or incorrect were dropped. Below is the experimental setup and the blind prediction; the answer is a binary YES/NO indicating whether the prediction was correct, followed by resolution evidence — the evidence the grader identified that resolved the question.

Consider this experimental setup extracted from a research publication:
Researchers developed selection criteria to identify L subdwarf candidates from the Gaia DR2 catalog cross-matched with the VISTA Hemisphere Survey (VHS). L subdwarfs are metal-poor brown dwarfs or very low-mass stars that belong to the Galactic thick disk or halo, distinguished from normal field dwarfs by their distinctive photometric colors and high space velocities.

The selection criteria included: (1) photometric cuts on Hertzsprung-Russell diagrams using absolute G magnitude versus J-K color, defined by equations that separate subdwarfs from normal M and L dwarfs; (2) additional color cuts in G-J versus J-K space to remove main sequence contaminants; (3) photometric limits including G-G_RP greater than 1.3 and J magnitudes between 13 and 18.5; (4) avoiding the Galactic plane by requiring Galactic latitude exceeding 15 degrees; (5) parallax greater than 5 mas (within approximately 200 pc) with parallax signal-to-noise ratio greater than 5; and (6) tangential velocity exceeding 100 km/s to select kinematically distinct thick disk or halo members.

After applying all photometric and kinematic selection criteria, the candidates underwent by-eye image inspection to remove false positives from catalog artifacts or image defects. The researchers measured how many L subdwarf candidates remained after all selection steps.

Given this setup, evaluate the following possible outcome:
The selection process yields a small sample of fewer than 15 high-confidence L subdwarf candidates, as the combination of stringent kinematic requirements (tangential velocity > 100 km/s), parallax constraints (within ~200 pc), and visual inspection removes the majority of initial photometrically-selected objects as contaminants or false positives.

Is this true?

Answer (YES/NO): NO